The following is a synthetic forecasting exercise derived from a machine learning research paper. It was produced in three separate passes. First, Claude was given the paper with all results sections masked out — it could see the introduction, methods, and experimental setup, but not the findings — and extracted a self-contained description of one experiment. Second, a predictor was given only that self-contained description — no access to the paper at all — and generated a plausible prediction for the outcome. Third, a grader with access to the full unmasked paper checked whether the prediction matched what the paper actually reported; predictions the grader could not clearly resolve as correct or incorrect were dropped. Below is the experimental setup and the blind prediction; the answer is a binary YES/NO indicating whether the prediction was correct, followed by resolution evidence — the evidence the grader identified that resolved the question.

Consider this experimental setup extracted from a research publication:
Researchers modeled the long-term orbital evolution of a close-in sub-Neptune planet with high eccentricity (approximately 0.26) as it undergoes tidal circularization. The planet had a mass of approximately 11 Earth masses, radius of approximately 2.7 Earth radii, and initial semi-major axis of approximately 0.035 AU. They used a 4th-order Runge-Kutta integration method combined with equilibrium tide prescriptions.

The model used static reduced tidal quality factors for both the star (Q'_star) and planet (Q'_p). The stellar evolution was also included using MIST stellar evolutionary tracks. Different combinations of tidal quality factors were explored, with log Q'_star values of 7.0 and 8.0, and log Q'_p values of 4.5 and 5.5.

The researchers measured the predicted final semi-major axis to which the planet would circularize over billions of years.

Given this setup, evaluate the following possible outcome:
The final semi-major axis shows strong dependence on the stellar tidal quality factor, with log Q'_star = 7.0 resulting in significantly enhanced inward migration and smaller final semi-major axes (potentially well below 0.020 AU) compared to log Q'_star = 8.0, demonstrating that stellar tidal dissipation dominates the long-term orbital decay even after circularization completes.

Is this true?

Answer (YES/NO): NO